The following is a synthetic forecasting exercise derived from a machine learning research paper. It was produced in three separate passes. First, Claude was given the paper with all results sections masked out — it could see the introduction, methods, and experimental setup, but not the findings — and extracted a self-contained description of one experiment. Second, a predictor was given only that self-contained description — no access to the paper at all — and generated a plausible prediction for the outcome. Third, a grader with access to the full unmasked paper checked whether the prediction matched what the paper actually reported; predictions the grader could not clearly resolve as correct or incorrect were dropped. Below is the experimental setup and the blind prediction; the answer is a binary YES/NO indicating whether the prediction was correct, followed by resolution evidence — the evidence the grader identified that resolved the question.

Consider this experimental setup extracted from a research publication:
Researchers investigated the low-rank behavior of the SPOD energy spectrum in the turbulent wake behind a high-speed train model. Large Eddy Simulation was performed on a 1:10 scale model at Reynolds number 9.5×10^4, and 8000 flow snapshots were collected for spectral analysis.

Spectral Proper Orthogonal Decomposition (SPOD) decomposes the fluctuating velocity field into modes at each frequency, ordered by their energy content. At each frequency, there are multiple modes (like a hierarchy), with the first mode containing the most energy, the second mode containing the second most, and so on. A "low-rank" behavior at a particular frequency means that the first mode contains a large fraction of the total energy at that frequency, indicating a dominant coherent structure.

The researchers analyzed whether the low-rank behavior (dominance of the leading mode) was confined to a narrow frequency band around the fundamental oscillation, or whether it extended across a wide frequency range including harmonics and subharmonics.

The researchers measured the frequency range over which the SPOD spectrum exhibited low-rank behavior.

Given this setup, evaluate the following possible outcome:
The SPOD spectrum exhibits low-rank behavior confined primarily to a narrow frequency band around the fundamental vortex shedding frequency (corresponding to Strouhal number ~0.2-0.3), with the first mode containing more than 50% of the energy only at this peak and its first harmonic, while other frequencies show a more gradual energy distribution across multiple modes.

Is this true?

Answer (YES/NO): NO